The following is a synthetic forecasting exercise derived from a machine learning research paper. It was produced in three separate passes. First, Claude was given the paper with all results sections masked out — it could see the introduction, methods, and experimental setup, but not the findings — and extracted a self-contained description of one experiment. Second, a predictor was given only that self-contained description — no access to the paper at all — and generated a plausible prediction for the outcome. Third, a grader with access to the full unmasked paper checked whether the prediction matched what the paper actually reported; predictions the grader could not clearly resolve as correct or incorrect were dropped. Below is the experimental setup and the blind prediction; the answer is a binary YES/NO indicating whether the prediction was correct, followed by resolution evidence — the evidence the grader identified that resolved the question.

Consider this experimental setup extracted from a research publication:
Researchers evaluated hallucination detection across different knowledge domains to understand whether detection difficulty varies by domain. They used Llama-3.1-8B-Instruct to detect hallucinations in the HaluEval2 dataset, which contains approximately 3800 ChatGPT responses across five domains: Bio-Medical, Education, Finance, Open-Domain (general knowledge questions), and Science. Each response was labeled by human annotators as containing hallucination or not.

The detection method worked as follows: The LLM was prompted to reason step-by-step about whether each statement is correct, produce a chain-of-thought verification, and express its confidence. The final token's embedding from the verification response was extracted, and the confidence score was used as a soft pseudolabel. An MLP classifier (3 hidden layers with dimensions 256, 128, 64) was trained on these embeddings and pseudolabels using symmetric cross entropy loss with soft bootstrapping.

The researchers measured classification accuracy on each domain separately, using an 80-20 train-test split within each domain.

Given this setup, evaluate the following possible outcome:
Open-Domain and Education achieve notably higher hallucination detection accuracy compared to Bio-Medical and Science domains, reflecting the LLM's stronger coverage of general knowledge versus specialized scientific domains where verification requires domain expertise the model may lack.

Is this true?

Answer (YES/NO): NO